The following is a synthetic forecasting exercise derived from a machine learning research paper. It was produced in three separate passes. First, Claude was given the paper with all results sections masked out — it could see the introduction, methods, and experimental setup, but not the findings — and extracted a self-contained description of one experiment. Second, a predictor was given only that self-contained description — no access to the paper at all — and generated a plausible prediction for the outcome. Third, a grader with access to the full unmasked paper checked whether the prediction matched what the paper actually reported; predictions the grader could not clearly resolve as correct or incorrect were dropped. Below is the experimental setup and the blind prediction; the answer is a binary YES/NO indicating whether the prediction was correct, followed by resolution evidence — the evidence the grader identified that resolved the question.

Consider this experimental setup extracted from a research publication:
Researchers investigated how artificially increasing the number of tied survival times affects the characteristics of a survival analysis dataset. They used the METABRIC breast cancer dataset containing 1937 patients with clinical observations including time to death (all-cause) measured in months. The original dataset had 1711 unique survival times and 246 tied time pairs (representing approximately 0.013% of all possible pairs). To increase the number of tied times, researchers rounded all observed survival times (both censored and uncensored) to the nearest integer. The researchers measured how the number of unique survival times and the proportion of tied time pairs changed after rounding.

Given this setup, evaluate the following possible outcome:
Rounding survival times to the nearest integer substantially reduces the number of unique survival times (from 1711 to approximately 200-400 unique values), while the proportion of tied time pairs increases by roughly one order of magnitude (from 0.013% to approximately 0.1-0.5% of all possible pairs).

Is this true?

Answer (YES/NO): YES